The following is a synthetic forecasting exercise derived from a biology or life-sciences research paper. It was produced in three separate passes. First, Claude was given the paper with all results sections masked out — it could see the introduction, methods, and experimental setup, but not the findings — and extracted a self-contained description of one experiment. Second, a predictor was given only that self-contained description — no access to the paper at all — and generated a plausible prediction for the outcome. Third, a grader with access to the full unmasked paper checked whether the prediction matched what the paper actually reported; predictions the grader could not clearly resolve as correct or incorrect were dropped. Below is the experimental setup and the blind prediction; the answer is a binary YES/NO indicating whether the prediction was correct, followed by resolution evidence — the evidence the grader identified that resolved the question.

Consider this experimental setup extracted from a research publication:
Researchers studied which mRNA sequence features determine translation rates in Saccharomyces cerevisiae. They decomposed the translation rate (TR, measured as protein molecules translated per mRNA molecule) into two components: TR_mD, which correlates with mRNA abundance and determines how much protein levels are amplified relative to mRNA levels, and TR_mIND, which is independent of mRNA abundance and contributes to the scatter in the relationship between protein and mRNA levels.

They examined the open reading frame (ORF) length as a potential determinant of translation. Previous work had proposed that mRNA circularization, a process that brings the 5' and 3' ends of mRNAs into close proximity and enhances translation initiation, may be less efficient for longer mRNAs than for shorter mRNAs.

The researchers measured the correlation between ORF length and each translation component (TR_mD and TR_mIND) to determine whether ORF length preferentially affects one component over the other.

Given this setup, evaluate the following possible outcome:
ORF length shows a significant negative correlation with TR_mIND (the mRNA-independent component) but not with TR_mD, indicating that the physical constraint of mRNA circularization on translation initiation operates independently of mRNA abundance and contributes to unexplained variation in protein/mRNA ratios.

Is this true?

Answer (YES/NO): NO